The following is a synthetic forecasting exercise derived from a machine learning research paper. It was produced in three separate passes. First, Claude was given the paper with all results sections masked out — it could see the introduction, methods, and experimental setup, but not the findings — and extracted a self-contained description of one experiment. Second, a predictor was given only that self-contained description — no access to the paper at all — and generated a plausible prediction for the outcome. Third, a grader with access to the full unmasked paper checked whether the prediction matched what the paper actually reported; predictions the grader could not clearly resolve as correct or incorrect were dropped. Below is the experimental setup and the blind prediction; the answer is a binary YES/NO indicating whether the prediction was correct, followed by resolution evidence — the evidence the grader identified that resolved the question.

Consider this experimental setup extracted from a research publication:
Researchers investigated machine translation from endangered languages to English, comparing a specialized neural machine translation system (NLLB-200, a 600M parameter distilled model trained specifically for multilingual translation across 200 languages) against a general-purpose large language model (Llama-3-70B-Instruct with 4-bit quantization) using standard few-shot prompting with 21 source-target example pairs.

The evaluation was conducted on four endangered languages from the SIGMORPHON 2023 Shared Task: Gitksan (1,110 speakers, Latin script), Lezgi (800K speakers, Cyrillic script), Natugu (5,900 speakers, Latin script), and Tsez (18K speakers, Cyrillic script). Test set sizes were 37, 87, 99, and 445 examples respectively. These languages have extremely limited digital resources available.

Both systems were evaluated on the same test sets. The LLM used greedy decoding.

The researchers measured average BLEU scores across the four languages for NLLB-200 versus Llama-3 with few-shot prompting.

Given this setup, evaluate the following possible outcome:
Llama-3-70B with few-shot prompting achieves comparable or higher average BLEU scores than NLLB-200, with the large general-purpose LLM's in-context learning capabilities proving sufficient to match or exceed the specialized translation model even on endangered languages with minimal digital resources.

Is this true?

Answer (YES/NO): YES